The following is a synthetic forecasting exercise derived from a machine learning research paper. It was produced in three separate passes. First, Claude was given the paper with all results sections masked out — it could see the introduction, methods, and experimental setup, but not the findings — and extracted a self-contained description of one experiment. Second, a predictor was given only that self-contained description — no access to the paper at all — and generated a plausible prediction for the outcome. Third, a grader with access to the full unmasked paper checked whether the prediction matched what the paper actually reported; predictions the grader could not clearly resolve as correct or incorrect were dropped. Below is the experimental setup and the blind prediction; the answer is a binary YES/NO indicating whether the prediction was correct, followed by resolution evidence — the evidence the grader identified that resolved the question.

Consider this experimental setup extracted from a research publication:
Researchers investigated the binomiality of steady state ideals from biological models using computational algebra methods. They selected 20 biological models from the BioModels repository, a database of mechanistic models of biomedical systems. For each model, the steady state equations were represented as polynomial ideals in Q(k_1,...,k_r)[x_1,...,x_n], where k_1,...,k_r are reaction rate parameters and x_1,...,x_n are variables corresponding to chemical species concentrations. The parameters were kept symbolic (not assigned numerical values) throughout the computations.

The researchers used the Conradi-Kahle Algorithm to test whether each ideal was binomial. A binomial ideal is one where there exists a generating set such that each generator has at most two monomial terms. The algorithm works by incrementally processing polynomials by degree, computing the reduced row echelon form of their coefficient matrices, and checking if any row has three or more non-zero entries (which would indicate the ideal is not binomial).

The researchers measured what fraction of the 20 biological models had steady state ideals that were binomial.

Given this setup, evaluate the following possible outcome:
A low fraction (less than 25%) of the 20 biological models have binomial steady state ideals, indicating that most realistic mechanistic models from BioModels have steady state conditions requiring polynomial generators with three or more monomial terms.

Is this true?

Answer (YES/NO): NO